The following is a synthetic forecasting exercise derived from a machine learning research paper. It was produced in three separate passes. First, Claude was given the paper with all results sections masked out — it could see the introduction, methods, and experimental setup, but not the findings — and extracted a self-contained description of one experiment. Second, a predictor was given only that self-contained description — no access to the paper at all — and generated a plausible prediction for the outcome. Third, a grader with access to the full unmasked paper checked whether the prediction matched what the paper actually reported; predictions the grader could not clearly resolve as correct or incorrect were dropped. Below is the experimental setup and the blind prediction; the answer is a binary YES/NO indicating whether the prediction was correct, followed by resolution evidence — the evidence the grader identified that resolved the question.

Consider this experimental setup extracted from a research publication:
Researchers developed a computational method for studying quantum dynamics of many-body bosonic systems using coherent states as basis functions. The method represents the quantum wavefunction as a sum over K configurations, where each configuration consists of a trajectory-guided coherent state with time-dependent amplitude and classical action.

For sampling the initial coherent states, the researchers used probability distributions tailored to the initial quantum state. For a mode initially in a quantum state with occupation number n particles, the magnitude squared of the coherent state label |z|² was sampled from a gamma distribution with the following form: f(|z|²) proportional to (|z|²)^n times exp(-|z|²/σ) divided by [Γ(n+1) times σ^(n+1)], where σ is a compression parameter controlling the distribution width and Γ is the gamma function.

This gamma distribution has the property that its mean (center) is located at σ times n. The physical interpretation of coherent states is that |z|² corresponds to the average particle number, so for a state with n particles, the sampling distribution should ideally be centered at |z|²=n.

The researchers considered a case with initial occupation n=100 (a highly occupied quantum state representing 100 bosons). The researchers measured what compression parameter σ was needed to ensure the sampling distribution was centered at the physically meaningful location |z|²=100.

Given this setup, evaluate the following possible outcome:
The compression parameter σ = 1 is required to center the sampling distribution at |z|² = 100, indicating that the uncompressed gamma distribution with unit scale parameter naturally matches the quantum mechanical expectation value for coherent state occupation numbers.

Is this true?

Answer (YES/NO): YES